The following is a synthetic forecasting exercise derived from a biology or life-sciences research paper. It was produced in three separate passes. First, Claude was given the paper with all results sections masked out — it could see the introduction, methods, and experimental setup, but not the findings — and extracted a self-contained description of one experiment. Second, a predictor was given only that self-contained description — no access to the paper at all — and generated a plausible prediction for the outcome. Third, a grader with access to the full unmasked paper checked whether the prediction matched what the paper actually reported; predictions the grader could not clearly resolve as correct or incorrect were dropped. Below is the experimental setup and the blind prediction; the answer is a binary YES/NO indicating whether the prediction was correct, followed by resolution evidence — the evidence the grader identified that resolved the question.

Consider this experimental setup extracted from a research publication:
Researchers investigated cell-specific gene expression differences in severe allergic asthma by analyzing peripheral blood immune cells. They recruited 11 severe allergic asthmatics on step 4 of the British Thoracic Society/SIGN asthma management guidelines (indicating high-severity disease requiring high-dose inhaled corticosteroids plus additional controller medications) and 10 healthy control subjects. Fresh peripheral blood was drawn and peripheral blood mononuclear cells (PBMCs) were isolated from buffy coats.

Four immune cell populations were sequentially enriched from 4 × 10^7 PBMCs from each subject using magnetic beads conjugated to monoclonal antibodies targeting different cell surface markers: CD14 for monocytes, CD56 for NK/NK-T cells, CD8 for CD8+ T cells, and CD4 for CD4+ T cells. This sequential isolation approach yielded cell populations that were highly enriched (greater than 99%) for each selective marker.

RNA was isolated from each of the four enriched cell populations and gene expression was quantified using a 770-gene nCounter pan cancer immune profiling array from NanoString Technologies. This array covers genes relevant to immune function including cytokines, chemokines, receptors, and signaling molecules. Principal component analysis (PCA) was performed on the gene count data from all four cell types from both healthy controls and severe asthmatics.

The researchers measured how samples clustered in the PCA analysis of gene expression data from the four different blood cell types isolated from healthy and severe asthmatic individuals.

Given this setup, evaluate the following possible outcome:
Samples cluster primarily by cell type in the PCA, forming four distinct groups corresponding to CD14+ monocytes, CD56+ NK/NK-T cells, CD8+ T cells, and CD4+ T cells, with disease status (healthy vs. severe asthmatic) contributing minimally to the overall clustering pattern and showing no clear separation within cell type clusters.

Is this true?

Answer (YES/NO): YES